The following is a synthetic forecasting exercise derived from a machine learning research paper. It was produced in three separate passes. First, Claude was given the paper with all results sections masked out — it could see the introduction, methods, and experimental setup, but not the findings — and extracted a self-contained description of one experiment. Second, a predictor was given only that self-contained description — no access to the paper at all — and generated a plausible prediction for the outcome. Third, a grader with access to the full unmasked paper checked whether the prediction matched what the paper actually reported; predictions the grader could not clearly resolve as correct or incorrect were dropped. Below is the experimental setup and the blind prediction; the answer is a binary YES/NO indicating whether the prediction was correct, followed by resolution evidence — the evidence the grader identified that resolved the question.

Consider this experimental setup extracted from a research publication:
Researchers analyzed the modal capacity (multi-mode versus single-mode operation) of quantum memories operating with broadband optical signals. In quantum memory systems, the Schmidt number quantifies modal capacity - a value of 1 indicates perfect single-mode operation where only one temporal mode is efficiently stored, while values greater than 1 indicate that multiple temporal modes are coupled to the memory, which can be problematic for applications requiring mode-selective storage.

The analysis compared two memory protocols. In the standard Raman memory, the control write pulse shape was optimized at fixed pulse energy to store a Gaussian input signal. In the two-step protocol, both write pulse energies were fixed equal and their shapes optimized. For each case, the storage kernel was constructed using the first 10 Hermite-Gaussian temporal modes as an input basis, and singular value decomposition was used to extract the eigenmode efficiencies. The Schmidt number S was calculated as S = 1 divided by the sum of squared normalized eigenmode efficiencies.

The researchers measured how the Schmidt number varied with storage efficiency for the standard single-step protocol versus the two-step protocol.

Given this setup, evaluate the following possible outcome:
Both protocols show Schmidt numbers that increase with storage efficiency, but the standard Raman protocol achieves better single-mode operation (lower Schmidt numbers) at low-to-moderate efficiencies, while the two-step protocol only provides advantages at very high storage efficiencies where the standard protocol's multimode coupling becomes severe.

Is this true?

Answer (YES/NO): NO